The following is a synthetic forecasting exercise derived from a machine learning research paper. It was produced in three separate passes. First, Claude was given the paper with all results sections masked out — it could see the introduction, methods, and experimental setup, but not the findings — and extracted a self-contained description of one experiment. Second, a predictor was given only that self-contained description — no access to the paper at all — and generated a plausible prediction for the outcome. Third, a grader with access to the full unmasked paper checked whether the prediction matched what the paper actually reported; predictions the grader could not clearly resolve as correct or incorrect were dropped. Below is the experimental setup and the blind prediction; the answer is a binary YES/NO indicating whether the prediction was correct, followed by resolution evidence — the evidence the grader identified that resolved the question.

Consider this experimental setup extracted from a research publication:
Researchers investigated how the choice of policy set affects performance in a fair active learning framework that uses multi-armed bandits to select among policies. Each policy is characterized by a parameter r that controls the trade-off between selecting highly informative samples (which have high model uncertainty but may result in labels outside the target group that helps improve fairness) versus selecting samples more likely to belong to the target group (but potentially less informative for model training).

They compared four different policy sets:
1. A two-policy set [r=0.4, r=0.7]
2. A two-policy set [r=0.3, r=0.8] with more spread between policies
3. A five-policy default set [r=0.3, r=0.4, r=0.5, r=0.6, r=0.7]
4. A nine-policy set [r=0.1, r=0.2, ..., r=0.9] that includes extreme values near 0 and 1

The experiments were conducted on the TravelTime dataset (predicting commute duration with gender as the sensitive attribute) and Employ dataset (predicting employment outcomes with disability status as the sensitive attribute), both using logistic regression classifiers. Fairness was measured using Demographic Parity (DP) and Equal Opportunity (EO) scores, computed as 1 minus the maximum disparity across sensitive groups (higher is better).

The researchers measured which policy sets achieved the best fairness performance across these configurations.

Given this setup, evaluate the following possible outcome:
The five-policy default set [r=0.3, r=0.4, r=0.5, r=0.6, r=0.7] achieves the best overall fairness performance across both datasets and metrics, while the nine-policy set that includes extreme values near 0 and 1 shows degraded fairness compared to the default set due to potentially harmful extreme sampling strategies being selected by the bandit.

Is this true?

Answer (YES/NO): NO